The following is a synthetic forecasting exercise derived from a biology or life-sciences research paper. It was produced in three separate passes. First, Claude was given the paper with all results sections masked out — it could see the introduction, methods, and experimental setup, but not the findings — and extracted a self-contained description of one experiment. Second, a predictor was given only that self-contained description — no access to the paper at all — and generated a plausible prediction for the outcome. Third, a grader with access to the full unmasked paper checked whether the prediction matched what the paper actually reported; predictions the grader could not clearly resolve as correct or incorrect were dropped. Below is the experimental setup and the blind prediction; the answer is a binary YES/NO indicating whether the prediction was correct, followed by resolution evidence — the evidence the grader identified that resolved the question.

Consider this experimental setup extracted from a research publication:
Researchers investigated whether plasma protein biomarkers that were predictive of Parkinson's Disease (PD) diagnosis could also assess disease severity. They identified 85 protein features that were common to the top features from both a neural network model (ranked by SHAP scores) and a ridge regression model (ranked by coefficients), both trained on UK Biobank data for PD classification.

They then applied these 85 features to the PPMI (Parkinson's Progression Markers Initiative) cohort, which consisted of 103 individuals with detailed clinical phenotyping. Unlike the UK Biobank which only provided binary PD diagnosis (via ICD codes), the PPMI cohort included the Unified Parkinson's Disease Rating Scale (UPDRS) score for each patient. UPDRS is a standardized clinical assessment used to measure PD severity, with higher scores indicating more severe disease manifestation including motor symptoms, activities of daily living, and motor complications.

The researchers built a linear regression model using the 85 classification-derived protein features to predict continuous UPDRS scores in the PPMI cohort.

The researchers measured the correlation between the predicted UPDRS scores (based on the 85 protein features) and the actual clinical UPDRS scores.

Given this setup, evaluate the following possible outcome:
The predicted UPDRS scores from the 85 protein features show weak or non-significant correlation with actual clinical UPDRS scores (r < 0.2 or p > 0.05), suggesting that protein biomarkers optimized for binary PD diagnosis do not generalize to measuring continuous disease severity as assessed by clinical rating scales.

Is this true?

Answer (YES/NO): NO